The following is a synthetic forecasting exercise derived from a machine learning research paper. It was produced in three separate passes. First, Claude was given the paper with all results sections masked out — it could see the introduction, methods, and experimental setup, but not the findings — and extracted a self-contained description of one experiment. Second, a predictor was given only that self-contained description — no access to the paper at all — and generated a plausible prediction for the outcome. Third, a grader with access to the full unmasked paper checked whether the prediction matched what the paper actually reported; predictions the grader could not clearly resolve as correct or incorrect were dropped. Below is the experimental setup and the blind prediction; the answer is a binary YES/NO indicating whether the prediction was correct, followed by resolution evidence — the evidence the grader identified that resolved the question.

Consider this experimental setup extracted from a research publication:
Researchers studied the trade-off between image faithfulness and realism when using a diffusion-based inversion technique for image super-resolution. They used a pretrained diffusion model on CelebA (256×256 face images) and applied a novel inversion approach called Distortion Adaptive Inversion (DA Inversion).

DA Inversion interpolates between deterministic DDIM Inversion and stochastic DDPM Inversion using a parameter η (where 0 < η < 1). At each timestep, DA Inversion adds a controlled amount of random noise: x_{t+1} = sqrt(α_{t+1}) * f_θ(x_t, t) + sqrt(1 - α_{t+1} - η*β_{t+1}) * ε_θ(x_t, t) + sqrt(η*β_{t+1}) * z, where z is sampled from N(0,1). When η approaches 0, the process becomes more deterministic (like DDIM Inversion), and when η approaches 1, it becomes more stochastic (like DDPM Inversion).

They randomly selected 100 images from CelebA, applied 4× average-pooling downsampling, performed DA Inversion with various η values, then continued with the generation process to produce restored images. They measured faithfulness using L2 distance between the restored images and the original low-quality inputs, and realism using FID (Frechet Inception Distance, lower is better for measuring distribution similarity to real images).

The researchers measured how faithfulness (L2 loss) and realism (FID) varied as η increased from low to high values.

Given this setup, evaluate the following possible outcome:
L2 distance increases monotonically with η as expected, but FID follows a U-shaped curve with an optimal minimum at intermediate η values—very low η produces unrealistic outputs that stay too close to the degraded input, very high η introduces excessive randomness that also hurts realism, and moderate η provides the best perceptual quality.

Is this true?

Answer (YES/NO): NO